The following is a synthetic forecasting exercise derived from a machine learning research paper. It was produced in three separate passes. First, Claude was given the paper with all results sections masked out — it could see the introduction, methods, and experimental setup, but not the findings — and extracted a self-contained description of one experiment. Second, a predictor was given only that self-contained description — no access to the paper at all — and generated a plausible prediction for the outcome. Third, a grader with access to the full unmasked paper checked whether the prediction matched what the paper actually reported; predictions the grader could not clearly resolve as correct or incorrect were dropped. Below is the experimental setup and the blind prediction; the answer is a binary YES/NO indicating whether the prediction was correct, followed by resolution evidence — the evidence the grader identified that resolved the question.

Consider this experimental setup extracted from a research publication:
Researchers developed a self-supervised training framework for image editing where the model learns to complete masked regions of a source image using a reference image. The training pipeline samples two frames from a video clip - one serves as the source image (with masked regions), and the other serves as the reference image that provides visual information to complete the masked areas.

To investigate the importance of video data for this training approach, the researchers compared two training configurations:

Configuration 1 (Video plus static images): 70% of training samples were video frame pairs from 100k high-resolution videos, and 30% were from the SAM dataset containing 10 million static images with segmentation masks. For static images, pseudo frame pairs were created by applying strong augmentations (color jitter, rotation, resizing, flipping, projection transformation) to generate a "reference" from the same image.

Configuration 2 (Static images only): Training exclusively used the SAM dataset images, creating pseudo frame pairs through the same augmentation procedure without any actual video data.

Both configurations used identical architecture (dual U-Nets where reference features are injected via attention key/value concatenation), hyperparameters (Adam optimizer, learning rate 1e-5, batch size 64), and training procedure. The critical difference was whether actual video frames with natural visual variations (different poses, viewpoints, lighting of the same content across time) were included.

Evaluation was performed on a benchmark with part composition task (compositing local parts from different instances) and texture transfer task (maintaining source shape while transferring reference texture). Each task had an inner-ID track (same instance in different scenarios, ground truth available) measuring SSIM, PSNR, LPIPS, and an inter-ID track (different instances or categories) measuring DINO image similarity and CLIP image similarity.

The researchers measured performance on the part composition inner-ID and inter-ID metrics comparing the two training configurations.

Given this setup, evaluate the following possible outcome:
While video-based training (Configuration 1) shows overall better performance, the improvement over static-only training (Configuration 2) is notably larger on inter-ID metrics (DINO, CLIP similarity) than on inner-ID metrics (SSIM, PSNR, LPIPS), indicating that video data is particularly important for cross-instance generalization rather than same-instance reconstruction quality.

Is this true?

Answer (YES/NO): NO